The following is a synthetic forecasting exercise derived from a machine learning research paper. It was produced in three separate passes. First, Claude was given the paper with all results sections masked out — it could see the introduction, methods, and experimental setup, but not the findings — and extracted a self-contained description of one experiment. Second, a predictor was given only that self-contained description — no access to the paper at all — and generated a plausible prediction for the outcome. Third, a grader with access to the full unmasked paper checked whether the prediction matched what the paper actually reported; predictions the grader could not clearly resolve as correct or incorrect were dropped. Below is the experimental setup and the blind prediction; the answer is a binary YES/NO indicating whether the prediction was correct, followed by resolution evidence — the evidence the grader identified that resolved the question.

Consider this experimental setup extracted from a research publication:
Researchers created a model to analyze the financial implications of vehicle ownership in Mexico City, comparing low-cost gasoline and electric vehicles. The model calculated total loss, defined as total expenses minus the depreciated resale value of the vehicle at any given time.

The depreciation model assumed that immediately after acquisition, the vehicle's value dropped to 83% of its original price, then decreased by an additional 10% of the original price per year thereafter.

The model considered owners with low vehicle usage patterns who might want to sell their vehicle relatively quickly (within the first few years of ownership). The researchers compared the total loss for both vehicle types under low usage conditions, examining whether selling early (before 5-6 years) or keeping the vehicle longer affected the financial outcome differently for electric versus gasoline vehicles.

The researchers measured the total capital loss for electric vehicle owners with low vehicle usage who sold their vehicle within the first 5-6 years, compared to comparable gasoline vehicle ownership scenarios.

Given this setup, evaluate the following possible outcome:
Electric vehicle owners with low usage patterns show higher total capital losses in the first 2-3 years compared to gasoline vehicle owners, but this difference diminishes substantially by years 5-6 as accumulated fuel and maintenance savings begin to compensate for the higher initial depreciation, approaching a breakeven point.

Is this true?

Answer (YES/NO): NO